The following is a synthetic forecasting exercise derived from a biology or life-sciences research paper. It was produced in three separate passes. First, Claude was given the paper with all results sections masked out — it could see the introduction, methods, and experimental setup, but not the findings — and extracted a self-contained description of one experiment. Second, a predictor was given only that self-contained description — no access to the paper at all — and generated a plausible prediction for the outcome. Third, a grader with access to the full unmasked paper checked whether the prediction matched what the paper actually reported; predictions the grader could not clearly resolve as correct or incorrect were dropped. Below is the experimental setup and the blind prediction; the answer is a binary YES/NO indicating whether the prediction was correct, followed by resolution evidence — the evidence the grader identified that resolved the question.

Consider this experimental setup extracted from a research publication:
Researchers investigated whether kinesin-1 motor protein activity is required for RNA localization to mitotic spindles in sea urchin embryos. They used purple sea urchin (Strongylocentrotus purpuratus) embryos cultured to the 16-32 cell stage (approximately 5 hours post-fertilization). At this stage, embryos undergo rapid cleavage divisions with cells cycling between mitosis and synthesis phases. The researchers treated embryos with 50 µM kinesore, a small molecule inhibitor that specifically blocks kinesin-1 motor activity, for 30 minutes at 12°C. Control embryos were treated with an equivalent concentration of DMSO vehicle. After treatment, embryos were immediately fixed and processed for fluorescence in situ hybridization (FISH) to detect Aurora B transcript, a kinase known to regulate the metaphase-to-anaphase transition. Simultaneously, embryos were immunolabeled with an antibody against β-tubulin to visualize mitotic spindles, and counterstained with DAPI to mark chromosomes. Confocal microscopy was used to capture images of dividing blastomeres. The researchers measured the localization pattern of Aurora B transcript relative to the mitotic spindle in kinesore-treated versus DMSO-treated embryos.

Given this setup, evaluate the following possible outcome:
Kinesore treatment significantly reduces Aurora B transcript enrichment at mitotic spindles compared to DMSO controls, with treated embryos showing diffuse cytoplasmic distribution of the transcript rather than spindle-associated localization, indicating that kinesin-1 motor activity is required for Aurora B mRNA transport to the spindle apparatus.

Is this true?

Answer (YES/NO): YES